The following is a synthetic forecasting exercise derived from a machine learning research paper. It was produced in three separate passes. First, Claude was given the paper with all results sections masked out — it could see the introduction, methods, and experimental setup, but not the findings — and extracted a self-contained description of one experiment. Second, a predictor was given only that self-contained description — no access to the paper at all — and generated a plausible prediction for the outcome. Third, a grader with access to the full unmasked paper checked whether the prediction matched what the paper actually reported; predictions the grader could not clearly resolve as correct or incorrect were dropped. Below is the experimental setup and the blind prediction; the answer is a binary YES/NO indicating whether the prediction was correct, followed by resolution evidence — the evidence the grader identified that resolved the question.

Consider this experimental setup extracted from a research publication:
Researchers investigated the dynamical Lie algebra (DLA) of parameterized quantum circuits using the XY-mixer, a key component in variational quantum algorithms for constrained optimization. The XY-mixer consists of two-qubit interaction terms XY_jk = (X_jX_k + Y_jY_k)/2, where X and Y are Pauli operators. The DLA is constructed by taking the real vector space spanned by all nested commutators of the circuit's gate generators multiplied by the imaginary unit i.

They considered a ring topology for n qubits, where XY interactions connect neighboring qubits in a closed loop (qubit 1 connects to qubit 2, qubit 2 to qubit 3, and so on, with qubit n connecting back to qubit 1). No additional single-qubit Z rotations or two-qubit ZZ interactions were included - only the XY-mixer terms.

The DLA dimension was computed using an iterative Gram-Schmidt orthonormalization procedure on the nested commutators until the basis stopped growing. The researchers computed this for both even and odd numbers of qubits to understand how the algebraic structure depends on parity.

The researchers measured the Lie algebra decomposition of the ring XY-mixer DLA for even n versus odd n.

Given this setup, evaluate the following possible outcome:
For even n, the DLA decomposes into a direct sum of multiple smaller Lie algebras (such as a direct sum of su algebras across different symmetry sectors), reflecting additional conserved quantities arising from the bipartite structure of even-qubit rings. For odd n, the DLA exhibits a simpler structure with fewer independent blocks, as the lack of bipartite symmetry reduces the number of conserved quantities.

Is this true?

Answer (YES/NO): YES